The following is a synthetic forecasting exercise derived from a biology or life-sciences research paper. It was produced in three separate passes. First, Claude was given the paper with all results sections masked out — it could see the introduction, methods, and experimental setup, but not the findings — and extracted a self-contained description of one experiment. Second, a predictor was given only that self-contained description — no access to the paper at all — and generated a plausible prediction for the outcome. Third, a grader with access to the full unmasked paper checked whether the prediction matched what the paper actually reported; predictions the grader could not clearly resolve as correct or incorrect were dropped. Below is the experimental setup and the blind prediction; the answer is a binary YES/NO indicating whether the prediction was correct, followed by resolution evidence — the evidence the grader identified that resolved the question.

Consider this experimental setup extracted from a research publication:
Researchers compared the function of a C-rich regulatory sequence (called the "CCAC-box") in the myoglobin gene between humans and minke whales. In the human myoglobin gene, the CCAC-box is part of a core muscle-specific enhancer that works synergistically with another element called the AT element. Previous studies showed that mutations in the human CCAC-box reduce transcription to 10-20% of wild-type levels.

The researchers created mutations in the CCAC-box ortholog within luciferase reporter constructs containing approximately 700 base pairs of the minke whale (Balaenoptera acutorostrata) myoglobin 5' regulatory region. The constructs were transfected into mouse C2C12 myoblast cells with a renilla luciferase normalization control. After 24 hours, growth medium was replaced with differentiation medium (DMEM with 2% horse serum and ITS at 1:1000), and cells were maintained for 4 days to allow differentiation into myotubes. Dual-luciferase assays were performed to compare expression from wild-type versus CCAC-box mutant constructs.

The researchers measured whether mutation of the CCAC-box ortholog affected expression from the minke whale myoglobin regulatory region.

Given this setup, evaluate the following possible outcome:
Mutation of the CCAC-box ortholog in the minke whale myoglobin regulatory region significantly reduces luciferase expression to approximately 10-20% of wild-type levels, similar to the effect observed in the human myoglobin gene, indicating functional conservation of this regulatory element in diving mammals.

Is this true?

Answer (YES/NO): NO